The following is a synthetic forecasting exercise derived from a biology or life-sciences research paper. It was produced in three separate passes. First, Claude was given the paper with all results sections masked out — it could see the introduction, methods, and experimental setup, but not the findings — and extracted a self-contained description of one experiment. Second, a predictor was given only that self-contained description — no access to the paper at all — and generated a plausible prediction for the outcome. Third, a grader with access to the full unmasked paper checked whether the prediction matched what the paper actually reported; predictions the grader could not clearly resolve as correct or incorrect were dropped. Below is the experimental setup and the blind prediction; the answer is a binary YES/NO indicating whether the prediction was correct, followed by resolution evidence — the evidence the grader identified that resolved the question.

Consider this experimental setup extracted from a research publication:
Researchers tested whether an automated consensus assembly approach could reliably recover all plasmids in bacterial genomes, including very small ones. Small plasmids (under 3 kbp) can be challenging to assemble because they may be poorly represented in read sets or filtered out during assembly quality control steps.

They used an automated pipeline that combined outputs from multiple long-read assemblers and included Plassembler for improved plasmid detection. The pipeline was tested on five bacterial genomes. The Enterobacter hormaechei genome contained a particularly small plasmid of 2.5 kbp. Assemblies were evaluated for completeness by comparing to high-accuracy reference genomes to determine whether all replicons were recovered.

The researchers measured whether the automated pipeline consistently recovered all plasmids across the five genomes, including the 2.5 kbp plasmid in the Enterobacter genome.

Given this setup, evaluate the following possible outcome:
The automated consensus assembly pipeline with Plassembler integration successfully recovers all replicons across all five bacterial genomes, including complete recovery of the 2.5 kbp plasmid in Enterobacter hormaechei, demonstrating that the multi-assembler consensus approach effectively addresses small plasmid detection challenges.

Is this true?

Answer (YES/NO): NO